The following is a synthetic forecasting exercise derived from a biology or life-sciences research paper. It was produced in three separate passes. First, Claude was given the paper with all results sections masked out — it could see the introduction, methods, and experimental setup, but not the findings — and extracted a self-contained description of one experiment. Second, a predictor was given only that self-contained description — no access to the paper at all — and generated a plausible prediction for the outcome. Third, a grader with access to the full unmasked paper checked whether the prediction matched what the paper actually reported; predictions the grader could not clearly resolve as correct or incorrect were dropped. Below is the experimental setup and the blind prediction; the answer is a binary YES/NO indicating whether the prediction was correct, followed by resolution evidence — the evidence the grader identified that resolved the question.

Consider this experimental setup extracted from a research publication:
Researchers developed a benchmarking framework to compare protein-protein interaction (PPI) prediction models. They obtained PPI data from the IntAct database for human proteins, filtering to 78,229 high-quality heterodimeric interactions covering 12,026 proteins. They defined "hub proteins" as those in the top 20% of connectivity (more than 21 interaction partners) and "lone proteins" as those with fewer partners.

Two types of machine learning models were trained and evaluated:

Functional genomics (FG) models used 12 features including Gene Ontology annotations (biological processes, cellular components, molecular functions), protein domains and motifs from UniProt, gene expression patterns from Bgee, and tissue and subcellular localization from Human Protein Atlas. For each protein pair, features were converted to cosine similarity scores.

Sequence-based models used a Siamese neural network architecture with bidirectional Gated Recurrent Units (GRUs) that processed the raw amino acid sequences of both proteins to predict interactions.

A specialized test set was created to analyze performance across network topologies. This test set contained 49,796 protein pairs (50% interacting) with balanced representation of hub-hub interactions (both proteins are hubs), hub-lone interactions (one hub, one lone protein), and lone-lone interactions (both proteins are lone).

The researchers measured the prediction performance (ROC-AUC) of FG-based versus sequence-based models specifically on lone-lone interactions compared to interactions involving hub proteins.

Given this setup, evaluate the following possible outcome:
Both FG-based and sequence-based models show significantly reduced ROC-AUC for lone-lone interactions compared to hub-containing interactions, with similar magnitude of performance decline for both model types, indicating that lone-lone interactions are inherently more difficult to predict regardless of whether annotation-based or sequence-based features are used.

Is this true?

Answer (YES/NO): NO